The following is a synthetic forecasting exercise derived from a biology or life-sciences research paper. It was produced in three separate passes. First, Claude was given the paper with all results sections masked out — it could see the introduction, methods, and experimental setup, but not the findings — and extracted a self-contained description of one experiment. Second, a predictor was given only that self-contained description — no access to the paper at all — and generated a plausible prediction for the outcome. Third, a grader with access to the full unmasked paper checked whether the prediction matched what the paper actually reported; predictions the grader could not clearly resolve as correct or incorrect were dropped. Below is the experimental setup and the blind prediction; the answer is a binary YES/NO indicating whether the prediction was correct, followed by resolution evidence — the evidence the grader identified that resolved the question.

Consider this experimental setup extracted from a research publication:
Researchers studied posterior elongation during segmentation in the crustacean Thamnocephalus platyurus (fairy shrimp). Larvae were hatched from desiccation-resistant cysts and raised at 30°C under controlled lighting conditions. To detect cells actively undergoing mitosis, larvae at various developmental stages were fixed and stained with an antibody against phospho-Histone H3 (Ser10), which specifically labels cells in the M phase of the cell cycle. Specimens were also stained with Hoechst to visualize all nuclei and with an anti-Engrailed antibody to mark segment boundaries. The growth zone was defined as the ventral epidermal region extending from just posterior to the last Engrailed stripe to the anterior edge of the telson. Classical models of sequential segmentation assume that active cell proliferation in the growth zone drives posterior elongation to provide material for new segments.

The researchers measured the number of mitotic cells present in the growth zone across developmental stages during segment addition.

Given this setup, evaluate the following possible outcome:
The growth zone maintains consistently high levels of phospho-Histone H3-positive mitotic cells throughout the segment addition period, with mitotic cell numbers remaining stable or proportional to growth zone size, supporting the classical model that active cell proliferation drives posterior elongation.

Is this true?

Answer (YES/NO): NO